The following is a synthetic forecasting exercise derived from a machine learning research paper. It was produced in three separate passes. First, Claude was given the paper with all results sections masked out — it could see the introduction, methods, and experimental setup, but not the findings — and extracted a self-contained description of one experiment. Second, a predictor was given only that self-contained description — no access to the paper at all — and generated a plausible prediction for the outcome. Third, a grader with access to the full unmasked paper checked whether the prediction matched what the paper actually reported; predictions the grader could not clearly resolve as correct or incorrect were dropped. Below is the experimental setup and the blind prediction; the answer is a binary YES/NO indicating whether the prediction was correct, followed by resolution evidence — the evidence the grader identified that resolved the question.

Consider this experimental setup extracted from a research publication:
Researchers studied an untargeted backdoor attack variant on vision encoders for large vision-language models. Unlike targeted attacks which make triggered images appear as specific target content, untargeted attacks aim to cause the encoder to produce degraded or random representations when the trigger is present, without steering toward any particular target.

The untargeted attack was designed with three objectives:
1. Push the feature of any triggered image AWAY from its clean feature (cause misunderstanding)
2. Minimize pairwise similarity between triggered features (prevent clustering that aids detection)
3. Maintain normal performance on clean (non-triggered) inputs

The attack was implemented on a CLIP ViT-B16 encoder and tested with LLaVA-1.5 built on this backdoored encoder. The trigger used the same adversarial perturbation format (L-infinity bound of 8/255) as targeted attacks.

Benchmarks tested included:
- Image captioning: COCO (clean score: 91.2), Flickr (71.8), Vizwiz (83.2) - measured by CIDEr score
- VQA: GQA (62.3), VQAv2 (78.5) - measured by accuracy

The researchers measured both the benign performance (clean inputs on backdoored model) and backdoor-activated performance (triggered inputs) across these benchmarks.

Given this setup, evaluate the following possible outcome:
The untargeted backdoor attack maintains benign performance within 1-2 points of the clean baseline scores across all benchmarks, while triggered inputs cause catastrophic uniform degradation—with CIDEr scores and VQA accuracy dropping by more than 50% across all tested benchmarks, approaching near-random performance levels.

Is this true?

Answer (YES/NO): NO